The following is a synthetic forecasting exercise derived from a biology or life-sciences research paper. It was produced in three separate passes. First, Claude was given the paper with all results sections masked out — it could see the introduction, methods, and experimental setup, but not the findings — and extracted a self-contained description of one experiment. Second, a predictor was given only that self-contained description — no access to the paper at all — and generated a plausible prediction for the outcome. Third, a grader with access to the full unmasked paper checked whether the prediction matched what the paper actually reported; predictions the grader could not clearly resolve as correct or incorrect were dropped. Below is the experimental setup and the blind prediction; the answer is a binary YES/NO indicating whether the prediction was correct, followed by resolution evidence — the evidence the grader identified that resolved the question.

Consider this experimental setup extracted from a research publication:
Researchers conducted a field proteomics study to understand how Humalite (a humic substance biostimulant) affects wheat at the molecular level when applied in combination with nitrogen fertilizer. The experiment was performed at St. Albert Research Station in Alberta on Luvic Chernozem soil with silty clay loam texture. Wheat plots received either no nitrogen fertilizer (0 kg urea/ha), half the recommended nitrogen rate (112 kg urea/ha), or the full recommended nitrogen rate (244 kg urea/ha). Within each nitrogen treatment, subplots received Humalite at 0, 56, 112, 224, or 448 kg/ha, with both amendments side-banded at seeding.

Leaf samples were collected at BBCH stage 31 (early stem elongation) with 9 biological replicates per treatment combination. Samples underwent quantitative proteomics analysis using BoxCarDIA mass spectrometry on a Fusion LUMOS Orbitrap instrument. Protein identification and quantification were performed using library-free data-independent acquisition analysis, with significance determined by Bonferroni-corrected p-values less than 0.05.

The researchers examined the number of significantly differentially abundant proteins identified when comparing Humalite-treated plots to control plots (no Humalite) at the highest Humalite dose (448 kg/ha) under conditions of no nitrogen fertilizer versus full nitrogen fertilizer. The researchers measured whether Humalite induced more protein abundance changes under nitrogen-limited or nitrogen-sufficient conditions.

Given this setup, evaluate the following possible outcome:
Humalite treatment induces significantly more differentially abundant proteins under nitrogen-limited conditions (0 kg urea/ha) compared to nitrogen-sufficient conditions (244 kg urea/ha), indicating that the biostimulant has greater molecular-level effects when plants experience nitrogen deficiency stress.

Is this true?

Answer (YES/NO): NO